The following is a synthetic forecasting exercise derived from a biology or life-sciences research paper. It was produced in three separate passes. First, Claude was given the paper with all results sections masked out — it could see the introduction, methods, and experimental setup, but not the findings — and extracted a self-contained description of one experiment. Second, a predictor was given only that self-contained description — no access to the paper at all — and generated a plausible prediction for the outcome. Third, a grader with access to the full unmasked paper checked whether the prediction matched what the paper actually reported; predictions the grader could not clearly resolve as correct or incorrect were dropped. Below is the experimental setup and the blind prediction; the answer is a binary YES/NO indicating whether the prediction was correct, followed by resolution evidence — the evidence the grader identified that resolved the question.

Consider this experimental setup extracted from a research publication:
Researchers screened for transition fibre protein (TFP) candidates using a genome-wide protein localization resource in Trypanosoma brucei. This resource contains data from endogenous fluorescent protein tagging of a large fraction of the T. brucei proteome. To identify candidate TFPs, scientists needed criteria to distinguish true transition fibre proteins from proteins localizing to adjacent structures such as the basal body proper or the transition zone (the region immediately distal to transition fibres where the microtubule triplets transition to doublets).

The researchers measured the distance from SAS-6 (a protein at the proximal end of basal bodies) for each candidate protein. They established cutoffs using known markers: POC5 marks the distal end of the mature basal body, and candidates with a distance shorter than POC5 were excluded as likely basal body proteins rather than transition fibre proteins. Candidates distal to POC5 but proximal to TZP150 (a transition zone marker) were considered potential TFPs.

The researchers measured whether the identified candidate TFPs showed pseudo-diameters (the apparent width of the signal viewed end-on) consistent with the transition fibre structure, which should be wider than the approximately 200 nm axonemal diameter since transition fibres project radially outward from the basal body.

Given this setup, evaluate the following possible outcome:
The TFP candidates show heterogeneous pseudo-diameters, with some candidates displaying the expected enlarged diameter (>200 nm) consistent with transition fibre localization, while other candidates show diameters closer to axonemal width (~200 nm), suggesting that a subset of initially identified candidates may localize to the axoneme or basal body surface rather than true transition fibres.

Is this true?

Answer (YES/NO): NO